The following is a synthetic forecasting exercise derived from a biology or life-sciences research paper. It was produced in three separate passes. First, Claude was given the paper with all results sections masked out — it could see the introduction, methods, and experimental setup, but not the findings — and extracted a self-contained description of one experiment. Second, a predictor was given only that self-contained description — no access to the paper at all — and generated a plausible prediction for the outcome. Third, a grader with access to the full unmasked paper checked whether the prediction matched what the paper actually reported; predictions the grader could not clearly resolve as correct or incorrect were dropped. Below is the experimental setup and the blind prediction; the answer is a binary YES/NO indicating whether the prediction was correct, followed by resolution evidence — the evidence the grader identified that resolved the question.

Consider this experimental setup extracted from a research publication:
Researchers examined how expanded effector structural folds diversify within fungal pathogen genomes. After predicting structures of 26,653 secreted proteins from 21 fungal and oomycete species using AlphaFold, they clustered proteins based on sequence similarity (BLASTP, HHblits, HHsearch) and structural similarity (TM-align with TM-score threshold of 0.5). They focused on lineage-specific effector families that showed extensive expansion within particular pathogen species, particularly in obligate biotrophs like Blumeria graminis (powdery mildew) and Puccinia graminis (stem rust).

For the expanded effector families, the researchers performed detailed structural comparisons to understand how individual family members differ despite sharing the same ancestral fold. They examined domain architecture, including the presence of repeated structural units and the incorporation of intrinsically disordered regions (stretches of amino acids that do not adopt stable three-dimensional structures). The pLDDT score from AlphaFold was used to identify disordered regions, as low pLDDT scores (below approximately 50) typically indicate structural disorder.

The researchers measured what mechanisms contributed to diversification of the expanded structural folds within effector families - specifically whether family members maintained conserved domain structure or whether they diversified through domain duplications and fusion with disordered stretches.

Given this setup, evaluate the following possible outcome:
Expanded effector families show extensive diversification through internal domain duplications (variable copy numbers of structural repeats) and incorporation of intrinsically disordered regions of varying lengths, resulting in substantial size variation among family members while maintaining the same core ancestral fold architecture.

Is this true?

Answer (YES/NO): YES